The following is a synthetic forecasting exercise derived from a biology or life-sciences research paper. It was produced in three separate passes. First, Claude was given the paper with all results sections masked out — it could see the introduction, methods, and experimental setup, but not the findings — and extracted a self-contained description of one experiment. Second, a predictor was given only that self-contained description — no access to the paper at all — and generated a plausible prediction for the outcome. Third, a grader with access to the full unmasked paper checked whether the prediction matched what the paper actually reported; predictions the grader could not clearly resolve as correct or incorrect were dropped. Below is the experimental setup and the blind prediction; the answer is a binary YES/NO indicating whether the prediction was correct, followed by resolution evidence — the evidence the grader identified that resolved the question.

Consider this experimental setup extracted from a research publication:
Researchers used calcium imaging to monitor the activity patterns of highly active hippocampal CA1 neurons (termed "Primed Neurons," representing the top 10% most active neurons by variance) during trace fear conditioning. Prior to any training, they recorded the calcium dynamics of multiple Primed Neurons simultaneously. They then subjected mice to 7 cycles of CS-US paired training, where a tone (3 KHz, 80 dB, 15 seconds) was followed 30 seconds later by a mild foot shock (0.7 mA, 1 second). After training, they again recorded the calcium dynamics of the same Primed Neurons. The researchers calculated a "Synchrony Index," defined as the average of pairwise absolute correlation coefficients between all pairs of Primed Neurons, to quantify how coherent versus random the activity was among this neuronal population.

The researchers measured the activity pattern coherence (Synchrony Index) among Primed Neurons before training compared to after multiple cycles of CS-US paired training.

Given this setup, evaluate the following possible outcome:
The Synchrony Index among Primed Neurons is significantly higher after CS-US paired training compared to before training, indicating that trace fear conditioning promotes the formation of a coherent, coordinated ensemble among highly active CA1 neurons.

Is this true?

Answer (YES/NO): YES